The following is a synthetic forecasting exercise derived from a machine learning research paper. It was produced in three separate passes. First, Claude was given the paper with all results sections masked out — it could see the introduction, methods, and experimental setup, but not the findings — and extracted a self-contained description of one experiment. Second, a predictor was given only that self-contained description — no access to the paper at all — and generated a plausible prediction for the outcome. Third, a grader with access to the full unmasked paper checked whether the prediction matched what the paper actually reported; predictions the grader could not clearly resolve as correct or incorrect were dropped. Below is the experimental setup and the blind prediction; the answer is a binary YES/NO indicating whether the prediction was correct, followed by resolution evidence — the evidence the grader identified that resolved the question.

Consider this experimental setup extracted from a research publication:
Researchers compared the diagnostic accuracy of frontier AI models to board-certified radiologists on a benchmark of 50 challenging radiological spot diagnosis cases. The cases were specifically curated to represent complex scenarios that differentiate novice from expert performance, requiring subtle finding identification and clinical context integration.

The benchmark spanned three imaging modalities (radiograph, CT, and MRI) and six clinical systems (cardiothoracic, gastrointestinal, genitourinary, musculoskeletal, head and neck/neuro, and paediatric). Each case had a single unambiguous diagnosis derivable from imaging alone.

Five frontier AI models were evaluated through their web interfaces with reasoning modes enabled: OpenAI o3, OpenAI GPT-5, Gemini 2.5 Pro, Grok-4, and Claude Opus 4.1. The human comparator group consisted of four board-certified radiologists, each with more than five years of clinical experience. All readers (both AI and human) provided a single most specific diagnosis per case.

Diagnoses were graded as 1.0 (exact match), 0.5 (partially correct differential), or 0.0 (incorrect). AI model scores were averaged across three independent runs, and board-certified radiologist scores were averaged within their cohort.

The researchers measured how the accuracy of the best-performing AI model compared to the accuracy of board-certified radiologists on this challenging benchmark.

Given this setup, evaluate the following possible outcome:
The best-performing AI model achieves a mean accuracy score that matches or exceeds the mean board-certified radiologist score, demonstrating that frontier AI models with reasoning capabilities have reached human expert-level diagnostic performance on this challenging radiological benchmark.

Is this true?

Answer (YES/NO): NO